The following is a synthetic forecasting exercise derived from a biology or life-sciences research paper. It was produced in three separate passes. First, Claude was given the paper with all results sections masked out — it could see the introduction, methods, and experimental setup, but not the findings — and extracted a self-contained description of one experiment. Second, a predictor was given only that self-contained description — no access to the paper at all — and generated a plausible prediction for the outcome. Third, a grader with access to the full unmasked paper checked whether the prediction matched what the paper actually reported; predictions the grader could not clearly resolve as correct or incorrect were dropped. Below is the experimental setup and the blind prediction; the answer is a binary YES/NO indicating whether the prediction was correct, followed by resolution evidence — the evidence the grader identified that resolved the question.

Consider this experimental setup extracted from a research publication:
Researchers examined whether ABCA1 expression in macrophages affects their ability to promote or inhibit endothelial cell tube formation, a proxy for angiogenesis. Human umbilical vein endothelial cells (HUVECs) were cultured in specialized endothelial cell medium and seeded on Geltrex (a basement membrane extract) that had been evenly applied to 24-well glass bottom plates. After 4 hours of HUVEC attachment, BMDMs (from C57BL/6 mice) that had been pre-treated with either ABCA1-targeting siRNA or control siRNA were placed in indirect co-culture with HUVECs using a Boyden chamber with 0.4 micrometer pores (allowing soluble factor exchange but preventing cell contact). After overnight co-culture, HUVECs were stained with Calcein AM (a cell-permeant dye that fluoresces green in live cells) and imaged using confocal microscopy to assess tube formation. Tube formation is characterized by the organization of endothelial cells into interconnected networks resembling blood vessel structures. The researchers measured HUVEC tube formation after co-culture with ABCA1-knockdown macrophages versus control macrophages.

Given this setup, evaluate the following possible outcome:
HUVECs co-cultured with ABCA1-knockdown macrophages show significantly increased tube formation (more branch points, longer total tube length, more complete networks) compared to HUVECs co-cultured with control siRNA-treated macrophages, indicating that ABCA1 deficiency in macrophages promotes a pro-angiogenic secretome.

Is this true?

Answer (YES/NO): YES